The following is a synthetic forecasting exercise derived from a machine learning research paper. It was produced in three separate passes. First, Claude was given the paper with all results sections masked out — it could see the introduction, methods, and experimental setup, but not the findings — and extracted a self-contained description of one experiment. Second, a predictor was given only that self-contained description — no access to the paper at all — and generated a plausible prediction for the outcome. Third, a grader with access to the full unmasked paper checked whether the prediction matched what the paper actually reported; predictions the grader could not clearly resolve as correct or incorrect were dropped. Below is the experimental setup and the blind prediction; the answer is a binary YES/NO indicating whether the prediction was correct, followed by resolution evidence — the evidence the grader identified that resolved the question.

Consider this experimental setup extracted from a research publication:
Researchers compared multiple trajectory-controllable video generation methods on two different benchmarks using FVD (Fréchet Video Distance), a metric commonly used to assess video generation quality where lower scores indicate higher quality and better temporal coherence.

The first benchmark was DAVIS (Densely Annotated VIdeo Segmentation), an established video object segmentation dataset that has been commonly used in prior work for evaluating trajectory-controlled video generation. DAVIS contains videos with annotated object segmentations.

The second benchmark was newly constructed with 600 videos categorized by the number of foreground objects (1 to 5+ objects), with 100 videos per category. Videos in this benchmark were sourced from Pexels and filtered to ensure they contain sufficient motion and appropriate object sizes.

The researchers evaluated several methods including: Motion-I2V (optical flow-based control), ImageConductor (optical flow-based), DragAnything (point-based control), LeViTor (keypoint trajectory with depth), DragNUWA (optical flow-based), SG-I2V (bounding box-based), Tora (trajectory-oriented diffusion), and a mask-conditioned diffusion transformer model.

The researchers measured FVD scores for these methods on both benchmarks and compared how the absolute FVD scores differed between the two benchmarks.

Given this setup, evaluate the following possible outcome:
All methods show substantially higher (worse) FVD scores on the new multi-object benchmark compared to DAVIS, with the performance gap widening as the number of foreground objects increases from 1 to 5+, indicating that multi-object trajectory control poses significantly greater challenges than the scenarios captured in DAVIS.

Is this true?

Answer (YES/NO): NO